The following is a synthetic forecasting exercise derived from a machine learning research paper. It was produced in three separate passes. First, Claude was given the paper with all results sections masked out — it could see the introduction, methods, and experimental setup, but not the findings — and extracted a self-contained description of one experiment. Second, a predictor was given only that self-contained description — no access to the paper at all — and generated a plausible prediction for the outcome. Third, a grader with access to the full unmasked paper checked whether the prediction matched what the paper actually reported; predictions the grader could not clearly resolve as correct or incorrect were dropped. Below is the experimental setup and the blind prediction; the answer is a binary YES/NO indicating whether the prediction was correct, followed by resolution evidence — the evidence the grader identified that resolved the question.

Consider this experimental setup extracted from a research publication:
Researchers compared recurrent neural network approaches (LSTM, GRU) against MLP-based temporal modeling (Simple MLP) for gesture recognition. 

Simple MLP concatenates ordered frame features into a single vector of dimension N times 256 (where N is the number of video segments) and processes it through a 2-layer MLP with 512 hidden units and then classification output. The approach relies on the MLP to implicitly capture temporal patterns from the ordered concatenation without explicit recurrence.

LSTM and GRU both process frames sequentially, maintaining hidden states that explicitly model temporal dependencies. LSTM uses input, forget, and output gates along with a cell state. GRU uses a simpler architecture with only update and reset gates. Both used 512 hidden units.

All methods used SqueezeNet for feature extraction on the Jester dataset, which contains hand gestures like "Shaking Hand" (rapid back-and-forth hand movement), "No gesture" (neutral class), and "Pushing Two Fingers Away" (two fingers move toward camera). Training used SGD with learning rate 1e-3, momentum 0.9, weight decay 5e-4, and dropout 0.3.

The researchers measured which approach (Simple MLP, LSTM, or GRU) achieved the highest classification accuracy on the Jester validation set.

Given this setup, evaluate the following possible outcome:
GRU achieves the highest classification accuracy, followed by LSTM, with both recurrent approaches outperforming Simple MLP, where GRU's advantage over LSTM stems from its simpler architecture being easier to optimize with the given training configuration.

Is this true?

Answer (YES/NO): NO